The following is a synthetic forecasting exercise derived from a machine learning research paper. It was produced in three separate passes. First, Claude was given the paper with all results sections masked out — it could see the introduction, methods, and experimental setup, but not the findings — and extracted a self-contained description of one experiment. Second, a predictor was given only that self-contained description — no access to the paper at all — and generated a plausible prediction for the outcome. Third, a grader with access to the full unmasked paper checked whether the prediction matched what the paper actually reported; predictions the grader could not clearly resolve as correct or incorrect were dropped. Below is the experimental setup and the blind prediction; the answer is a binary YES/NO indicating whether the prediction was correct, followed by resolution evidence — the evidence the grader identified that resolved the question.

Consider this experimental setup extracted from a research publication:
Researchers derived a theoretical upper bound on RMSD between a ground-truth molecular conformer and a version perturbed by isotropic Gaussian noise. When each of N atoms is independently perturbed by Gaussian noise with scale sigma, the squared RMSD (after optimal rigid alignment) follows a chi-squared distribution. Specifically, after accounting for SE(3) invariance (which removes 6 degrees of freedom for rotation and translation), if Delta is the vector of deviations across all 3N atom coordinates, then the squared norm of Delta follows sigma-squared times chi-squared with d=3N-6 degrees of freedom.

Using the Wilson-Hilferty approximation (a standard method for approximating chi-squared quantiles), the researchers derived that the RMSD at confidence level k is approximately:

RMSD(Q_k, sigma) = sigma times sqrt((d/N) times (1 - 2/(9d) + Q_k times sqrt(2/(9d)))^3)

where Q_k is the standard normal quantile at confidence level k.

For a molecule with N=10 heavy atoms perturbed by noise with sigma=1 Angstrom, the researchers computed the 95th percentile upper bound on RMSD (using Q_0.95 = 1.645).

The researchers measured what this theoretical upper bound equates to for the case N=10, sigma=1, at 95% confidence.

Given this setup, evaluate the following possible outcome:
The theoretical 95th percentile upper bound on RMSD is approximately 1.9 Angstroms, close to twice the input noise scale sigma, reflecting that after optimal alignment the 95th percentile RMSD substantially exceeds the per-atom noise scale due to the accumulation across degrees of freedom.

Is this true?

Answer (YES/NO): YES